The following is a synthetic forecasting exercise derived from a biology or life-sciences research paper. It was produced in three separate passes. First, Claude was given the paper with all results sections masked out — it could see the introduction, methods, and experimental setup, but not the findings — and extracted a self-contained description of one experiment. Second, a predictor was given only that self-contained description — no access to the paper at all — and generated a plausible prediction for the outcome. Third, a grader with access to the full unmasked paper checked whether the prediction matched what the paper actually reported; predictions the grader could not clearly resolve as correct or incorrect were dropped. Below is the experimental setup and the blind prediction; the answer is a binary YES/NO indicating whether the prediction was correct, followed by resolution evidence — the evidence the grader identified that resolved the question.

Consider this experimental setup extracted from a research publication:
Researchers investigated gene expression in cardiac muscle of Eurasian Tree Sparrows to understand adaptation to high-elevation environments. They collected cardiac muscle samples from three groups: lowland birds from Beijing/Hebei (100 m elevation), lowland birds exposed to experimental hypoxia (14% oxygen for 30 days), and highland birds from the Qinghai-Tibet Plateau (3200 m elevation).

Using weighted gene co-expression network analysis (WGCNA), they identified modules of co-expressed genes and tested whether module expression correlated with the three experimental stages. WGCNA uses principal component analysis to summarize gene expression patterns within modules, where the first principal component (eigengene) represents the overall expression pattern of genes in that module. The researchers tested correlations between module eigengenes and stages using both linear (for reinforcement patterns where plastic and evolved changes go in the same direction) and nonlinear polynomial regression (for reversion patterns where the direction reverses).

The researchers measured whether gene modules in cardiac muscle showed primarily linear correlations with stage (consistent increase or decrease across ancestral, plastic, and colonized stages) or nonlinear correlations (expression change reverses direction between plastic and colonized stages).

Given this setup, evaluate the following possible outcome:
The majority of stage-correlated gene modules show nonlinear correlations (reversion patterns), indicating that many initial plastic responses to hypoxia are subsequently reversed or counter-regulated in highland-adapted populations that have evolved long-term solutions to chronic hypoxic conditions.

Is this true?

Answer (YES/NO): YES